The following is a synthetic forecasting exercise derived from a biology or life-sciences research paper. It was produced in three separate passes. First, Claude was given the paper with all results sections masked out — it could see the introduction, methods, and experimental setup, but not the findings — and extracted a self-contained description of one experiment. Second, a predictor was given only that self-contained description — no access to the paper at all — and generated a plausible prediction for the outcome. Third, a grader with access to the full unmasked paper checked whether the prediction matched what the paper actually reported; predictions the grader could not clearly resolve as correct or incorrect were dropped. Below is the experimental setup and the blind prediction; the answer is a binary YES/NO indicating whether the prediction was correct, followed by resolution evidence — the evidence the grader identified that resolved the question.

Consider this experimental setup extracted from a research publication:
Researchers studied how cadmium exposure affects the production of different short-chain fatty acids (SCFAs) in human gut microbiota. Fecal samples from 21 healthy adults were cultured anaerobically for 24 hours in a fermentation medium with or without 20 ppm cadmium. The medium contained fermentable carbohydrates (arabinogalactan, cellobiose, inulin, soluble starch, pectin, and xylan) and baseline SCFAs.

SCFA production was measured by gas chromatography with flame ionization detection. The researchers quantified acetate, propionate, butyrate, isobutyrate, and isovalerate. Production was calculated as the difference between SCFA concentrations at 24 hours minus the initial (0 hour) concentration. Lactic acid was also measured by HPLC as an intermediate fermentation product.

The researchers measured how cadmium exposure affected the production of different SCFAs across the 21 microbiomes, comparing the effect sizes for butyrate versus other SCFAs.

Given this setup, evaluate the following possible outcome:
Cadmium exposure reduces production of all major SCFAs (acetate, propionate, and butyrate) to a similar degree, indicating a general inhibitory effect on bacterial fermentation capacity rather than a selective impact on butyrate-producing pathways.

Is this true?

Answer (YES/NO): NO